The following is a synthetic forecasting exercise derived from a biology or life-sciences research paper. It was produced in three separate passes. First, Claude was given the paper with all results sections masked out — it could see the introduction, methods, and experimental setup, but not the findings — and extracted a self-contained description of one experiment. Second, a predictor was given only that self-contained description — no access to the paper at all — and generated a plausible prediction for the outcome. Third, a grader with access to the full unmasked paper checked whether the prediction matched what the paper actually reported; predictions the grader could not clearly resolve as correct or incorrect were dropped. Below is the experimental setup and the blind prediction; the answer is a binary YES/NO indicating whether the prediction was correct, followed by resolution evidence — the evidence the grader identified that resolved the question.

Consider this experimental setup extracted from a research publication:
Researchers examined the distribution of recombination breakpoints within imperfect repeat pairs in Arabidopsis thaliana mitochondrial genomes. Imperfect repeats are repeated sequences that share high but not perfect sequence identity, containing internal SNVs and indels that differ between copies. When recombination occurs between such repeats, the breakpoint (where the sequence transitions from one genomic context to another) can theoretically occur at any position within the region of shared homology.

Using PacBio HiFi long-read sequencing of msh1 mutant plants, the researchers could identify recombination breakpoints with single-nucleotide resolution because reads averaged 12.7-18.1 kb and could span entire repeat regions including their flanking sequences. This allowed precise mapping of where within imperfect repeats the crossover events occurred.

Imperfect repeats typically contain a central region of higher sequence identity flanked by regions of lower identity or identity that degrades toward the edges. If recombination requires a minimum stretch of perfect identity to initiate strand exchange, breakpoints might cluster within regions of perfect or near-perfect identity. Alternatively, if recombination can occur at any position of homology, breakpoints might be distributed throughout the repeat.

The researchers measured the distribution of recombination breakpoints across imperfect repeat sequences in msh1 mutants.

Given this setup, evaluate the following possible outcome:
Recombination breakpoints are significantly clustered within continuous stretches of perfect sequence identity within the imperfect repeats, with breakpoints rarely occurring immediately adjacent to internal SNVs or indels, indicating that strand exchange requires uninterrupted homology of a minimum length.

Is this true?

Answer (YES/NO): NO